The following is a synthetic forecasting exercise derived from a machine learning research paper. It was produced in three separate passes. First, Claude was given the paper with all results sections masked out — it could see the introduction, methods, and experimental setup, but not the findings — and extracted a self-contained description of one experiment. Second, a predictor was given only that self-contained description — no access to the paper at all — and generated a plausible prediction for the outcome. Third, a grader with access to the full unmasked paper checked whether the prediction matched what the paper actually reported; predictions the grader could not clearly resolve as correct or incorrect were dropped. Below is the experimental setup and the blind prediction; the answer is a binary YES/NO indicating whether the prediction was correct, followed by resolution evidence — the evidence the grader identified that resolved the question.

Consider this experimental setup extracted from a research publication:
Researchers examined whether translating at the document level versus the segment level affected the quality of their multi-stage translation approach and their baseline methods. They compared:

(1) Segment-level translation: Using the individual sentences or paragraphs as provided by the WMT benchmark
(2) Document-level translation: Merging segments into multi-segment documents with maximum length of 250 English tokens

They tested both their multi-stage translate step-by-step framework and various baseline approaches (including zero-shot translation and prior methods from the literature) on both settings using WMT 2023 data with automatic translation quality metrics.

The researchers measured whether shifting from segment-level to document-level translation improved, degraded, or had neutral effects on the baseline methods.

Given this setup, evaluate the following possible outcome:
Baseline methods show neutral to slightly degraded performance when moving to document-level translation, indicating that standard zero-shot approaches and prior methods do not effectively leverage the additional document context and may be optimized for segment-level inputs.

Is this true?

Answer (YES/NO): NO